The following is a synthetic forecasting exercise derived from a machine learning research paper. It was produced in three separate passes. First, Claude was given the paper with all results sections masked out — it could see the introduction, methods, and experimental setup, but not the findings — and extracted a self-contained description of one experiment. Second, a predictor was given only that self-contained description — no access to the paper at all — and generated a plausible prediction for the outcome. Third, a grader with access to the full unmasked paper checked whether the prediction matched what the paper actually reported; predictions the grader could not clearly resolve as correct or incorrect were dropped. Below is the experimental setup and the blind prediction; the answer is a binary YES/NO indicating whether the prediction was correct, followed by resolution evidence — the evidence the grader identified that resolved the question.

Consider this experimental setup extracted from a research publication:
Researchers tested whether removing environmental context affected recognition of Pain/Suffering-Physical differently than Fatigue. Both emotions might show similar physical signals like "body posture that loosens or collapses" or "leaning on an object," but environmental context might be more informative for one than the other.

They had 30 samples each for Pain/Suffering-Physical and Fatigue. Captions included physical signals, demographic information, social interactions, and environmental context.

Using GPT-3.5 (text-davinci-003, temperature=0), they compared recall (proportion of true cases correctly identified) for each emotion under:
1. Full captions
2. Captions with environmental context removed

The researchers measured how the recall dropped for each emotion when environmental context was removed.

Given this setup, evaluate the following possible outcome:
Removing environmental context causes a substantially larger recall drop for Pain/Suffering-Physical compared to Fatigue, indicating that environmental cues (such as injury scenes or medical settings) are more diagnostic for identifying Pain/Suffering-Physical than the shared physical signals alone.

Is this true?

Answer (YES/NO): YES